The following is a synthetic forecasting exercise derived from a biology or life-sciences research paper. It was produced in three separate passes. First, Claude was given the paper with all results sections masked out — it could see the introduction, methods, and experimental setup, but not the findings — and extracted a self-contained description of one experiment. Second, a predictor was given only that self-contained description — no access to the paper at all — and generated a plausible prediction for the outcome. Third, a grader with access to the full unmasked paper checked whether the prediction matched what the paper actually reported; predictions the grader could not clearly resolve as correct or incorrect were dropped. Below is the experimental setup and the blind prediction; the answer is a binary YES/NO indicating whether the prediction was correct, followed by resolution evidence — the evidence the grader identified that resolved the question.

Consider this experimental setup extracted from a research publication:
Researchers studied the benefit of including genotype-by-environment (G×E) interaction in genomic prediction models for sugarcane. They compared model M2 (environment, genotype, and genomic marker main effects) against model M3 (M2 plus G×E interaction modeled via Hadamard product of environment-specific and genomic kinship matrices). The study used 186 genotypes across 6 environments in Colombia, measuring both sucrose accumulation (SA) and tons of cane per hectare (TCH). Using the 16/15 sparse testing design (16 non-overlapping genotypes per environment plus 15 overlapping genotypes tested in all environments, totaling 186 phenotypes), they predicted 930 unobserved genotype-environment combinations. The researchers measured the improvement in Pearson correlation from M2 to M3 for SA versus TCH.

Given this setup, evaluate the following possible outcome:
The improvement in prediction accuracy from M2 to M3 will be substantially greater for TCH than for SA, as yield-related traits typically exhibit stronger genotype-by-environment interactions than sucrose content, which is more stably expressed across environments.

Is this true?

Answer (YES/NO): NO